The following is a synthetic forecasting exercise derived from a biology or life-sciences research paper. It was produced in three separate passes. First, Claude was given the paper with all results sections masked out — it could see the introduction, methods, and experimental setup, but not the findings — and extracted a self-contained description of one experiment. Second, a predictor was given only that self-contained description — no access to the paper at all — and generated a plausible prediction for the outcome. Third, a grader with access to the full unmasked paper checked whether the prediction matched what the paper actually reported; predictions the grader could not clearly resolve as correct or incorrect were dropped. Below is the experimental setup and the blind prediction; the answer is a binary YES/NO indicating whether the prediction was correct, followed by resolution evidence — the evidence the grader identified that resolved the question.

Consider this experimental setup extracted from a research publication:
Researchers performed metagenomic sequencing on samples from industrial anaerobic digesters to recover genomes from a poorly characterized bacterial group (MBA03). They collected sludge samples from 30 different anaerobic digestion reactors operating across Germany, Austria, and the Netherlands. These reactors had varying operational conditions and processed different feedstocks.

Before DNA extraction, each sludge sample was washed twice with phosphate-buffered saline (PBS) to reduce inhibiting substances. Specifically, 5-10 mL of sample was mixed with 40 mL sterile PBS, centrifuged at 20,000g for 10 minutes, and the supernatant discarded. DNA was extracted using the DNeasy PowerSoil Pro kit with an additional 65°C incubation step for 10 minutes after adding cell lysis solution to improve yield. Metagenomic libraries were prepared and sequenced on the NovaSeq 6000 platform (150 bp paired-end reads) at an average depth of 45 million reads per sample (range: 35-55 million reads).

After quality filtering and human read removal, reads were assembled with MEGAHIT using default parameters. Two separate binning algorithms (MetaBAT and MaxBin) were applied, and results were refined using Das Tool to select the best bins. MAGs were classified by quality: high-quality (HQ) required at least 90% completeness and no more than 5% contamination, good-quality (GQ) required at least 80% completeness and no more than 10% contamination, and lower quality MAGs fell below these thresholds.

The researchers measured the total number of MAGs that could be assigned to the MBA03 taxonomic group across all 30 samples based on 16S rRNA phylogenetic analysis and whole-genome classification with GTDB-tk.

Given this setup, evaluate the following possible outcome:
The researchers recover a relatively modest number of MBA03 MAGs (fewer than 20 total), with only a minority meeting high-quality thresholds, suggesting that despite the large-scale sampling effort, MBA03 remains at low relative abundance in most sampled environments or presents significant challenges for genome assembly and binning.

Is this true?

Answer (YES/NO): NO